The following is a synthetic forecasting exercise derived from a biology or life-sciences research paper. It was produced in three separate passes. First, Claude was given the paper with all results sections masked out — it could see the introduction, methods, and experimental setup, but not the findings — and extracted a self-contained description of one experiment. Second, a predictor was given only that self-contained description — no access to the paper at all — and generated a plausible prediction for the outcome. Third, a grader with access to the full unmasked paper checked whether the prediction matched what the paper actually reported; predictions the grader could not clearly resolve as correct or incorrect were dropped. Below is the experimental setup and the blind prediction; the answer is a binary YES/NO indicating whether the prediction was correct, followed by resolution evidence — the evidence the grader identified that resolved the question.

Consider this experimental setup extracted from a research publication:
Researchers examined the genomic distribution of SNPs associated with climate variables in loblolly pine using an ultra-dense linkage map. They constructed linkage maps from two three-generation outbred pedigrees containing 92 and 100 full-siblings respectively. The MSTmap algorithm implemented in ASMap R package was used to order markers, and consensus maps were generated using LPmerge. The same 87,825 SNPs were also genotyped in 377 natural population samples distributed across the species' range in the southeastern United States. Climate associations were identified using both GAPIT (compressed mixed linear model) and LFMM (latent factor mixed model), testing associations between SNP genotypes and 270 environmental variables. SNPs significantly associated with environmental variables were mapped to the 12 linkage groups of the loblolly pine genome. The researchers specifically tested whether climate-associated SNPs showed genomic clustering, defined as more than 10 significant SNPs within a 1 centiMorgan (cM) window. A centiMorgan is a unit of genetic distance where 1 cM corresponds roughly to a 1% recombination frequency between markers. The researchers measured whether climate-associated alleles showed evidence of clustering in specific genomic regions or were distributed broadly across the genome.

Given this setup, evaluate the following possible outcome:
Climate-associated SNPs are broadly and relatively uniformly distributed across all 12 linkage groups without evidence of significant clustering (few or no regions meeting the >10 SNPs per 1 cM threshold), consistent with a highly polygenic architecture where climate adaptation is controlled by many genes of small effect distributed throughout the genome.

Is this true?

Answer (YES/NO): NO